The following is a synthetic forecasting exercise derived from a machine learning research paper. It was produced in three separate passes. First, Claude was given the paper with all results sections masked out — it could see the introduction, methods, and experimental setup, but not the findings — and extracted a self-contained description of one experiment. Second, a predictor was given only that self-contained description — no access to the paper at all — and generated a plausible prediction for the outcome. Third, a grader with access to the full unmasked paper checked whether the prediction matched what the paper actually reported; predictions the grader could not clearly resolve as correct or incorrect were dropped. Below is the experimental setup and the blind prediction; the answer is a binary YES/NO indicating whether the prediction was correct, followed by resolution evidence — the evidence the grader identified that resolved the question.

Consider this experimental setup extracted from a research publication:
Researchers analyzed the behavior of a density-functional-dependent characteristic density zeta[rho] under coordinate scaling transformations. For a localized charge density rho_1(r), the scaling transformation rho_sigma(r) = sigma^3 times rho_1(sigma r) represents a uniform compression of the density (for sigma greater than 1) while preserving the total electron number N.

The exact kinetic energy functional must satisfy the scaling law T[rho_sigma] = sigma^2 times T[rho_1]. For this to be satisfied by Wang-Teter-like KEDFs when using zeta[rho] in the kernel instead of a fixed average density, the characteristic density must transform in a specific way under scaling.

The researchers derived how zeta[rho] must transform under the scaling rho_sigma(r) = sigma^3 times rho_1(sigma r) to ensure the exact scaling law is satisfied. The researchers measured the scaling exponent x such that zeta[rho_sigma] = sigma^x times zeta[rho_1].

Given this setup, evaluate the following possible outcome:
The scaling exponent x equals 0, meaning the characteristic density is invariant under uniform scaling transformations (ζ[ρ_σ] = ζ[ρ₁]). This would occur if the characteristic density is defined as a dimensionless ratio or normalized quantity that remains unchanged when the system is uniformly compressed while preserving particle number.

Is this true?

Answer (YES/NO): NO